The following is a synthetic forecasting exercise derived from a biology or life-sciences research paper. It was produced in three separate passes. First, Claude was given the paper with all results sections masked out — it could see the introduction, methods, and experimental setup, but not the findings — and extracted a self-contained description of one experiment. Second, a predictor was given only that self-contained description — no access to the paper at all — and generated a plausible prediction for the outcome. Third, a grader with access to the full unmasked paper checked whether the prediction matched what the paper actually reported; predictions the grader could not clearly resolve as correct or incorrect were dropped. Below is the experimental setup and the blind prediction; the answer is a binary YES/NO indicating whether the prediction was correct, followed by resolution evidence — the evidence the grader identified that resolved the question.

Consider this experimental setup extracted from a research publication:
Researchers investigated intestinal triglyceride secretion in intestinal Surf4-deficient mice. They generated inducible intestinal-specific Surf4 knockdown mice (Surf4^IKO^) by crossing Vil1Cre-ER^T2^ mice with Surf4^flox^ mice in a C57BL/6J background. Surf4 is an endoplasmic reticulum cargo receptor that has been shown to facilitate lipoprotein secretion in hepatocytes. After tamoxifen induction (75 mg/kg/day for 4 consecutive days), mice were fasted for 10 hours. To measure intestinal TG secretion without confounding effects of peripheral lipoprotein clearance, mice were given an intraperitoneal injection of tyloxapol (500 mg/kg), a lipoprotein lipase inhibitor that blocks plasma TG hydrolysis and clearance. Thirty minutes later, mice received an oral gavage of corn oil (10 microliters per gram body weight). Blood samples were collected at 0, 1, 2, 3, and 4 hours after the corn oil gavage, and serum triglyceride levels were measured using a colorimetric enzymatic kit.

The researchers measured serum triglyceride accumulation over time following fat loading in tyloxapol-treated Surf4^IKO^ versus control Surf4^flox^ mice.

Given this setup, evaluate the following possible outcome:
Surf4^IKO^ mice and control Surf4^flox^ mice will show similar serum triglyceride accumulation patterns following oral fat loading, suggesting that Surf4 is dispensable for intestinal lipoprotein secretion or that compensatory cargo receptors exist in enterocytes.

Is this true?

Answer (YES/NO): NO